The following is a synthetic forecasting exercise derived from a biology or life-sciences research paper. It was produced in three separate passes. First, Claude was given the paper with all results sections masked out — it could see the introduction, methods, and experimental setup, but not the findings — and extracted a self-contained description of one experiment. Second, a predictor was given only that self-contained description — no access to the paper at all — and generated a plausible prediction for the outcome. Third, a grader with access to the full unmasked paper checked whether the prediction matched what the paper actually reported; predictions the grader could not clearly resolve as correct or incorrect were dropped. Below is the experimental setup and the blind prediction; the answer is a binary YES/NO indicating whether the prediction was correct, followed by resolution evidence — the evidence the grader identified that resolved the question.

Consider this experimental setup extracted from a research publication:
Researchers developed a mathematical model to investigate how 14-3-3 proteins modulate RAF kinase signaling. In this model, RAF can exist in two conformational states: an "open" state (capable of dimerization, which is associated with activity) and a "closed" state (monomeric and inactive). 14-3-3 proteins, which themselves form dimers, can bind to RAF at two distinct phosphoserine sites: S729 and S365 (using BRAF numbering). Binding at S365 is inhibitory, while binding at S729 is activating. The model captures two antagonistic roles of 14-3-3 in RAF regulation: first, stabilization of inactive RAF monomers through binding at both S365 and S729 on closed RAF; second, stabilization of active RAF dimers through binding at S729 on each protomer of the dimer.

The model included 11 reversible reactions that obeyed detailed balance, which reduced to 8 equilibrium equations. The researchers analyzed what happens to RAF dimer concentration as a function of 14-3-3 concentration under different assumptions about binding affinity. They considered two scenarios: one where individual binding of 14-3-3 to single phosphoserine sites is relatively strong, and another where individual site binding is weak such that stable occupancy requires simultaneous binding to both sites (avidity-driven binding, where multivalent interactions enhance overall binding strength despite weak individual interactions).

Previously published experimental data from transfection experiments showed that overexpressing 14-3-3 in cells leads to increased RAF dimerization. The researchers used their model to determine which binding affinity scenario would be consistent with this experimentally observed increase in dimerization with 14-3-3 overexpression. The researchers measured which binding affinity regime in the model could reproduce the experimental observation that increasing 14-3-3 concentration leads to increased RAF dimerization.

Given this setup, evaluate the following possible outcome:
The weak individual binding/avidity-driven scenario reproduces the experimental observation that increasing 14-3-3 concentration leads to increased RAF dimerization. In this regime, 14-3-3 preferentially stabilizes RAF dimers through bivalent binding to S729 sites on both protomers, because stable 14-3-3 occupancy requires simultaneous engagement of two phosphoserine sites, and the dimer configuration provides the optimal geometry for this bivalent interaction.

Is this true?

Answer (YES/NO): YES